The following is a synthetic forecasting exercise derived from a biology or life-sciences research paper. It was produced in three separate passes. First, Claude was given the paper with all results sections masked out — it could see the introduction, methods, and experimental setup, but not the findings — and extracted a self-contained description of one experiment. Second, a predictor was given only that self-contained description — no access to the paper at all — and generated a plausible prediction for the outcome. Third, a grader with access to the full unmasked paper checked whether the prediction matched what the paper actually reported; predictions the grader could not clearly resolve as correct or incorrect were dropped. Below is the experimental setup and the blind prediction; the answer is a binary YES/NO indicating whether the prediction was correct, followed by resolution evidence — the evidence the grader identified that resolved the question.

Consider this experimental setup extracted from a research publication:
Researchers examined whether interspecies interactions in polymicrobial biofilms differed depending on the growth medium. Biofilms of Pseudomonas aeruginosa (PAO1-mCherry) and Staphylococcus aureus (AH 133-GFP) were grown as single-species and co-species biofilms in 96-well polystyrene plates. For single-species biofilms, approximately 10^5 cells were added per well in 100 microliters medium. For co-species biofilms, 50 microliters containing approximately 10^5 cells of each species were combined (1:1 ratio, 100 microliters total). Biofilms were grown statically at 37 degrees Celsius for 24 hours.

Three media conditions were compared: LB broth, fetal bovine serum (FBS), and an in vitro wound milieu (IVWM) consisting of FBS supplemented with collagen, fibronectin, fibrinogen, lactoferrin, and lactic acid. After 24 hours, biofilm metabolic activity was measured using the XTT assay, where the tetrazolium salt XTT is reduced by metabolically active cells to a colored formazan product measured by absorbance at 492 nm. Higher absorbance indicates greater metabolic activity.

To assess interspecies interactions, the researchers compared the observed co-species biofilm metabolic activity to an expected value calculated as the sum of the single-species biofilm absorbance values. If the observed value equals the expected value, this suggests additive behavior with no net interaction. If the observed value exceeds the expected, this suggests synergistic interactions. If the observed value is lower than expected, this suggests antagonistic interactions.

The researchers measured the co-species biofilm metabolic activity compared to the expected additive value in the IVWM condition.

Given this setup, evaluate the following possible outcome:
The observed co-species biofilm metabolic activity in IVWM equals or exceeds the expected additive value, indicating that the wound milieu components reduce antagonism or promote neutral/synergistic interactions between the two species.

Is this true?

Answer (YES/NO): NO